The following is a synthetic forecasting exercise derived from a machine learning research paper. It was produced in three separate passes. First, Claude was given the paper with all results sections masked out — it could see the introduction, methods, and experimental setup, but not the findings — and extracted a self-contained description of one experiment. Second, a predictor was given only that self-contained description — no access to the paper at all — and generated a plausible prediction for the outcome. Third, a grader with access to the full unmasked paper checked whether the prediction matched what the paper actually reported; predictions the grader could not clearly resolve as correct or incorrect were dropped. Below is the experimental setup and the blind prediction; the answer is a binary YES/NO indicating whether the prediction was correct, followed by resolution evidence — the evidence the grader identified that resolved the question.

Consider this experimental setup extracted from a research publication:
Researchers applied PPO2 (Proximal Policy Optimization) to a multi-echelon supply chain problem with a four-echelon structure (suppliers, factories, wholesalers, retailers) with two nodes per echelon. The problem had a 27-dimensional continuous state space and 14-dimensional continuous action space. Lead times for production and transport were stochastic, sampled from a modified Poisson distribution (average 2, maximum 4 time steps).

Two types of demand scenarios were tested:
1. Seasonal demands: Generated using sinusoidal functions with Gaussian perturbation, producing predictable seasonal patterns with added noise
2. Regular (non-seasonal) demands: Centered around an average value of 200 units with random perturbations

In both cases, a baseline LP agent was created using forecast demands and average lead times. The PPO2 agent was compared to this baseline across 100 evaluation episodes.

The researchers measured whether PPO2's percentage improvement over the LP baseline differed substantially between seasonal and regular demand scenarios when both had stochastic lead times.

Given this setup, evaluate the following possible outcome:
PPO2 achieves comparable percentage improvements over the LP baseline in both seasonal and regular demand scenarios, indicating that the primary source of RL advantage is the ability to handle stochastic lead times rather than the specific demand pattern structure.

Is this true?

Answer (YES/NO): YES